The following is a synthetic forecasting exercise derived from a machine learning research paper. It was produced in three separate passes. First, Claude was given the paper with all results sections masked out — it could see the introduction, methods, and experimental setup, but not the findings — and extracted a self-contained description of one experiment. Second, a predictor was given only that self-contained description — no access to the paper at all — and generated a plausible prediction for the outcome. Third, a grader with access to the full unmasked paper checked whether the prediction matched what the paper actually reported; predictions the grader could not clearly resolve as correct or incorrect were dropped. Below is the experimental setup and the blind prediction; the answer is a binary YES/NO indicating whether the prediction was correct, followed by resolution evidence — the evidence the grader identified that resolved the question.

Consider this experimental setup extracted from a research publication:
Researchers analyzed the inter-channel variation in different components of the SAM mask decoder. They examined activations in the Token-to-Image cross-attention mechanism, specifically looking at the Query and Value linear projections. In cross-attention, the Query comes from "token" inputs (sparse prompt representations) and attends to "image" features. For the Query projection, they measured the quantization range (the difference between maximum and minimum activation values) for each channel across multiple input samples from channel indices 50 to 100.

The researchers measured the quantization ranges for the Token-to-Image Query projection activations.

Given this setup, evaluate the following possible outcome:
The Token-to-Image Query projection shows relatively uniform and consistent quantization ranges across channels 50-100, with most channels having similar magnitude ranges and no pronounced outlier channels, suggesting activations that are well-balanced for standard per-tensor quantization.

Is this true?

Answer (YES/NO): NO